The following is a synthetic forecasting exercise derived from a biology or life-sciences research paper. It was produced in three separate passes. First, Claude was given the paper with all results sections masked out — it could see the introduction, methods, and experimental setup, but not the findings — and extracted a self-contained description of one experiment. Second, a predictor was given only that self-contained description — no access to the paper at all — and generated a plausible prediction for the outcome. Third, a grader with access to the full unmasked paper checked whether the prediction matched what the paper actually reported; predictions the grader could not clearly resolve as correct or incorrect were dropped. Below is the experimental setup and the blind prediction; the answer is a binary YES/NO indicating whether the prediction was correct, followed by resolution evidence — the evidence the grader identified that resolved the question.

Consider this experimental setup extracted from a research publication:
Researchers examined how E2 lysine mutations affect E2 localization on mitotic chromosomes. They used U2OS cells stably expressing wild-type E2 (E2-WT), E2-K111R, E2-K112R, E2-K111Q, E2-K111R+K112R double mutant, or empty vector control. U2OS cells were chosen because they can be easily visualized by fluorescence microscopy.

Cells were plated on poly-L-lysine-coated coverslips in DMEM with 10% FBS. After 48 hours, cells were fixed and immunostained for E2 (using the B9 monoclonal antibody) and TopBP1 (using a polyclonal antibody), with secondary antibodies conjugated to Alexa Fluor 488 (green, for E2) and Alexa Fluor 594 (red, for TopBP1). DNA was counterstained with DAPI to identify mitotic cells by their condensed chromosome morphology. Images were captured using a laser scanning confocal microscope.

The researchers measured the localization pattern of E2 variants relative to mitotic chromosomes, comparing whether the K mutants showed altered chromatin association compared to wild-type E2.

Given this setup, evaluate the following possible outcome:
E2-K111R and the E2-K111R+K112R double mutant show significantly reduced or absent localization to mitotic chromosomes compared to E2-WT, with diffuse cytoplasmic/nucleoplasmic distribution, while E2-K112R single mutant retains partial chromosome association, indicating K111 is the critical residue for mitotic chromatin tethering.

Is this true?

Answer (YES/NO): NO